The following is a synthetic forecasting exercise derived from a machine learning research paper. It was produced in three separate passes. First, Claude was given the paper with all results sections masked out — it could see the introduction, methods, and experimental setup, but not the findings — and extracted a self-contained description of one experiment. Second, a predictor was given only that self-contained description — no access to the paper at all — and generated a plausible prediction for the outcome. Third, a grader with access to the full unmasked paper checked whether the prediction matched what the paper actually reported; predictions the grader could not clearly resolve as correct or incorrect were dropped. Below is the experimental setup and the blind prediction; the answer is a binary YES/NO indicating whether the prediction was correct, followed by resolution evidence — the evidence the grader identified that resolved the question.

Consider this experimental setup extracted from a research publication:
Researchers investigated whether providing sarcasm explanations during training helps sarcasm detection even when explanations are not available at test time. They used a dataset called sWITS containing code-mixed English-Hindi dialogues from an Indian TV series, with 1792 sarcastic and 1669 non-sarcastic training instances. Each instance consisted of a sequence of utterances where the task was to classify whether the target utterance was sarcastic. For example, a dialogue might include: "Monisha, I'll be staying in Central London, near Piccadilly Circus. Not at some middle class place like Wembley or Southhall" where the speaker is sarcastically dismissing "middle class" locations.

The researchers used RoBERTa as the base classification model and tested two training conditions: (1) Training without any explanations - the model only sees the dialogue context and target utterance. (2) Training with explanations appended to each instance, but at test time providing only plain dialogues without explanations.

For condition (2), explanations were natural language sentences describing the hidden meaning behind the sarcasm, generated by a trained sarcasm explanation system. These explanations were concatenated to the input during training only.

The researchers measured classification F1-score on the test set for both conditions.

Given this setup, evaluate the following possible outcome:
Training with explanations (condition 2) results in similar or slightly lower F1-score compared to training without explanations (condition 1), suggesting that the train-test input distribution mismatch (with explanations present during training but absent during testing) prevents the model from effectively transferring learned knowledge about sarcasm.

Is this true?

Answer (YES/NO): NO